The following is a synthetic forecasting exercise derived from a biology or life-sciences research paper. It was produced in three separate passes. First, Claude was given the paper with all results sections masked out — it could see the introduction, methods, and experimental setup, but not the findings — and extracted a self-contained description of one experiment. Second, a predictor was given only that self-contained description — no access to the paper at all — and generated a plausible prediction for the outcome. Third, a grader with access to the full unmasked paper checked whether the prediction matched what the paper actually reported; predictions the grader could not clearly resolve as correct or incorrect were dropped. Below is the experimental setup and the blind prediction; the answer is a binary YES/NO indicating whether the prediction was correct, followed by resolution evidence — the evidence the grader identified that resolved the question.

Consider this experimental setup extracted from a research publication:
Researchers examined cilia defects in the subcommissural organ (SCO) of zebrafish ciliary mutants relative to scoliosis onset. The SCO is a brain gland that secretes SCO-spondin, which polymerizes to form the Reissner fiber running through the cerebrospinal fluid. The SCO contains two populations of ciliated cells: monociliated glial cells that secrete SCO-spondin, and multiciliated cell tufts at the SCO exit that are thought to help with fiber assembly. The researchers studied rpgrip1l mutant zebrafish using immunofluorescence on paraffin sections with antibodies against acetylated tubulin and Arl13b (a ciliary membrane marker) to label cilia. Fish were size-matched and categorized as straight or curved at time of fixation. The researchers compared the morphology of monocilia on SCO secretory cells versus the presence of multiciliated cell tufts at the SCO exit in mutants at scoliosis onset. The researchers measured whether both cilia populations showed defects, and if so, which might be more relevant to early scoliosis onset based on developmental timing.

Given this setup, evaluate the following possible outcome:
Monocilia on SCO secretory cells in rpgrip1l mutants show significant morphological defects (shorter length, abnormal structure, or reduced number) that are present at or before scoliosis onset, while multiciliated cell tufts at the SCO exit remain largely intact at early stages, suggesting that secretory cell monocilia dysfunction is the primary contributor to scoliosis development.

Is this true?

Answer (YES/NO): NO